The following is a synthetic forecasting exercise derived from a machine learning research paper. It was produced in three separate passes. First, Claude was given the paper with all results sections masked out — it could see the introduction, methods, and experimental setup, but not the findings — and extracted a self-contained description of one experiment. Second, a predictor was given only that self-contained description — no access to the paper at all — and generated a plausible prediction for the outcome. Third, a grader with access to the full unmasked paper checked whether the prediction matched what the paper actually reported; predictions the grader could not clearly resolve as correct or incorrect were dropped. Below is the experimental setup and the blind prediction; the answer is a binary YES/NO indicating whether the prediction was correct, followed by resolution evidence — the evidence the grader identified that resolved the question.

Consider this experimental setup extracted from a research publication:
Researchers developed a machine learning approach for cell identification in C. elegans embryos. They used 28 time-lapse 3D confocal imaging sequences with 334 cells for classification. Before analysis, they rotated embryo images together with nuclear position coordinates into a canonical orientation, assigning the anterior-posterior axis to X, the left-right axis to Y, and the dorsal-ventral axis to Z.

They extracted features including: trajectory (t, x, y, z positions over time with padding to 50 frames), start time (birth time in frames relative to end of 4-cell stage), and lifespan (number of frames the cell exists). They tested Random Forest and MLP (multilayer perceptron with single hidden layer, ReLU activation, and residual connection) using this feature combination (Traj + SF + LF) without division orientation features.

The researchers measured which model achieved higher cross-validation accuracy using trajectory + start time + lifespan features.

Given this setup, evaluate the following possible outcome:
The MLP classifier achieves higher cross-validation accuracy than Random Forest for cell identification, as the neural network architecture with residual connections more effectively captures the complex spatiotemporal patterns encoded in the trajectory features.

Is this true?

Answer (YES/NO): NO